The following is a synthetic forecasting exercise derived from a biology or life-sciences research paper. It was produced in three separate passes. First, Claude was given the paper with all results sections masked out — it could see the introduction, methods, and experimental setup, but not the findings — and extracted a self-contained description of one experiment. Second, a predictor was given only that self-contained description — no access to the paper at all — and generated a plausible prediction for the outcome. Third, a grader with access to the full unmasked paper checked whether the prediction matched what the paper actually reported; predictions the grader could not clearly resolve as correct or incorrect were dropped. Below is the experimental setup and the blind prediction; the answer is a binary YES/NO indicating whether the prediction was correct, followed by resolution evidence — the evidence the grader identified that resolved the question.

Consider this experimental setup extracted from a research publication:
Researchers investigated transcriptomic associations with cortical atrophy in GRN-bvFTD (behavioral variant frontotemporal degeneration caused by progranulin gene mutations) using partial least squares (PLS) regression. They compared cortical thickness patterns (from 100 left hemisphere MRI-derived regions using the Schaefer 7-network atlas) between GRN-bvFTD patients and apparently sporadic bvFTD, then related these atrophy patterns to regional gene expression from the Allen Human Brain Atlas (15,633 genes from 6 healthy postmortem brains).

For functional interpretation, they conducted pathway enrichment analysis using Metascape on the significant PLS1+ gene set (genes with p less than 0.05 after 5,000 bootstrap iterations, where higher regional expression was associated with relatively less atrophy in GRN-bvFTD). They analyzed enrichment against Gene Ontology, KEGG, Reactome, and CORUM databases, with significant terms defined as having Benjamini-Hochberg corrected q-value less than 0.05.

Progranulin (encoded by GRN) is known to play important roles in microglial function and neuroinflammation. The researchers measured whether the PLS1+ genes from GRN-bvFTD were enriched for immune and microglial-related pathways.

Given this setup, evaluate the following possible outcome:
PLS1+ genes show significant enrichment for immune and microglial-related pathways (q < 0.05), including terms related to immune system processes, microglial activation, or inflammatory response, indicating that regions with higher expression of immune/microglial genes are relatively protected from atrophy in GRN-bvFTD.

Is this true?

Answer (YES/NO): NO